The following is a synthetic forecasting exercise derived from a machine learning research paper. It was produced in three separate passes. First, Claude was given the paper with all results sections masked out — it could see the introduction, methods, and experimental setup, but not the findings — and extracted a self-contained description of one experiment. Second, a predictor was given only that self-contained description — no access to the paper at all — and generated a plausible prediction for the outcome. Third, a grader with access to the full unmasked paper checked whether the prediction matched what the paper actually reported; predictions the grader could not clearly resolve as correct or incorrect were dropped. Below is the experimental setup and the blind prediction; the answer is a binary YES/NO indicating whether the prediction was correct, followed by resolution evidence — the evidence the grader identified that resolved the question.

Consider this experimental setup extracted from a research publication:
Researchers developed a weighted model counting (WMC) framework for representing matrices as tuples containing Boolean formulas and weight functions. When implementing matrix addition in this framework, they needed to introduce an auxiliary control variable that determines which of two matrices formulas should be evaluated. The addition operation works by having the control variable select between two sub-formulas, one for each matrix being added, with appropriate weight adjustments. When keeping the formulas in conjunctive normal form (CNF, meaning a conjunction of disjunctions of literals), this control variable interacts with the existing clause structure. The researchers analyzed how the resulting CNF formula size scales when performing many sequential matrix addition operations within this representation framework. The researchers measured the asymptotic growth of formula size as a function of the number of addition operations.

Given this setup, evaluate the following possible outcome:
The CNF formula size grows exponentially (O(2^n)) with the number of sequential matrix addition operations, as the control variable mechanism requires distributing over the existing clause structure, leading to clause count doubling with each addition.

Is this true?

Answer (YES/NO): NO